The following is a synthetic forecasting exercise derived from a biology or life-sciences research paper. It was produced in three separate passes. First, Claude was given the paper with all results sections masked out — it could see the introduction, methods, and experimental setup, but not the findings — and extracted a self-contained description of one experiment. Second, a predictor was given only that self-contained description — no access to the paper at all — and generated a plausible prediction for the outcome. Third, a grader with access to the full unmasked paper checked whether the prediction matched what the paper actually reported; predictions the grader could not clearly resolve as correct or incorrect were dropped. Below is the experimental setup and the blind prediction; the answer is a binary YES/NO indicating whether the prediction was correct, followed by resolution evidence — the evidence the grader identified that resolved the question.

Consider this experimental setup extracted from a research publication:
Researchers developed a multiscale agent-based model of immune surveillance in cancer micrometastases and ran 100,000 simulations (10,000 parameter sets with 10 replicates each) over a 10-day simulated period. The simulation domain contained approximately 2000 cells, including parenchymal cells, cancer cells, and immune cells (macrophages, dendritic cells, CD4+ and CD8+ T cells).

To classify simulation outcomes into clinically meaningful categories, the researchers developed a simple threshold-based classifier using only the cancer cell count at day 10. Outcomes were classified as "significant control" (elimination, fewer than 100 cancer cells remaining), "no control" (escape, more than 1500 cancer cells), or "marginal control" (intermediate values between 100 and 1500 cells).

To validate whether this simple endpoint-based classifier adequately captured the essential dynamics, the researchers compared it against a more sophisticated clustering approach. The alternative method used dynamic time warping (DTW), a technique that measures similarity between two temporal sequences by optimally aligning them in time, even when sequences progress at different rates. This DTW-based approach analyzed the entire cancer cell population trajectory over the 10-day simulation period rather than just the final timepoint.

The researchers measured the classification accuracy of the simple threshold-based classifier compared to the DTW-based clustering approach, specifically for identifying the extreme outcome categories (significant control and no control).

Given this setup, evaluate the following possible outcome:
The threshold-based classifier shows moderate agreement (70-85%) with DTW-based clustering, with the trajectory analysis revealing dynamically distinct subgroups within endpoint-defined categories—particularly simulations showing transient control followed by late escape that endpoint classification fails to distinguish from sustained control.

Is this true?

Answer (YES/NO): NO